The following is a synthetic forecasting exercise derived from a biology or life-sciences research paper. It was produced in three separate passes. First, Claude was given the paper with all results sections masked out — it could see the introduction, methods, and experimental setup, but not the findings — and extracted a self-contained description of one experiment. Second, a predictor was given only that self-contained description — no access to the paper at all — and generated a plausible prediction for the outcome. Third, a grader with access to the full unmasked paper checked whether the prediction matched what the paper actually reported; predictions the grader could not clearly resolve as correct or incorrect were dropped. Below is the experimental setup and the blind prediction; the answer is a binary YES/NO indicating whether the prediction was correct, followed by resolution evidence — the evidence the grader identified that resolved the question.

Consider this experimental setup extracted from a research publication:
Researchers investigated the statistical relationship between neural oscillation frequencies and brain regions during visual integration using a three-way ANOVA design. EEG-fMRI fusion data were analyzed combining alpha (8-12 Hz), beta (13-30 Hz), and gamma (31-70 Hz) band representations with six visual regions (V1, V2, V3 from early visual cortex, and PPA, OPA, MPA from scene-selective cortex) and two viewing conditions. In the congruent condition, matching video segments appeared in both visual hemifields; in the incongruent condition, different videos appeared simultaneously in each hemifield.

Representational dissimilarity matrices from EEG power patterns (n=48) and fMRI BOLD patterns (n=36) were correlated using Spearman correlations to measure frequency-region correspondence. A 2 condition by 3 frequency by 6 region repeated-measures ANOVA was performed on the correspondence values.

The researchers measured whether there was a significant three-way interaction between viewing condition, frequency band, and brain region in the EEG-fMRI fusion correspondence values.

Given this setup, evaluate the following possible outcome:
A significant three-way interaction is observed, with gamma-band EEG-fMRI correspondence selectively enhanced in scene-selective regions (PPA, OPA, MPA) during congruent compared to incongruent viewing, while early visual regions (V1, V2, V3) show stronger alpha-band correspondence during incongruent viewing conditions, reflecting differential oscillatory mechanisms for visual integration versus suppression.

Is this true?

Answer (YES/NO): NO